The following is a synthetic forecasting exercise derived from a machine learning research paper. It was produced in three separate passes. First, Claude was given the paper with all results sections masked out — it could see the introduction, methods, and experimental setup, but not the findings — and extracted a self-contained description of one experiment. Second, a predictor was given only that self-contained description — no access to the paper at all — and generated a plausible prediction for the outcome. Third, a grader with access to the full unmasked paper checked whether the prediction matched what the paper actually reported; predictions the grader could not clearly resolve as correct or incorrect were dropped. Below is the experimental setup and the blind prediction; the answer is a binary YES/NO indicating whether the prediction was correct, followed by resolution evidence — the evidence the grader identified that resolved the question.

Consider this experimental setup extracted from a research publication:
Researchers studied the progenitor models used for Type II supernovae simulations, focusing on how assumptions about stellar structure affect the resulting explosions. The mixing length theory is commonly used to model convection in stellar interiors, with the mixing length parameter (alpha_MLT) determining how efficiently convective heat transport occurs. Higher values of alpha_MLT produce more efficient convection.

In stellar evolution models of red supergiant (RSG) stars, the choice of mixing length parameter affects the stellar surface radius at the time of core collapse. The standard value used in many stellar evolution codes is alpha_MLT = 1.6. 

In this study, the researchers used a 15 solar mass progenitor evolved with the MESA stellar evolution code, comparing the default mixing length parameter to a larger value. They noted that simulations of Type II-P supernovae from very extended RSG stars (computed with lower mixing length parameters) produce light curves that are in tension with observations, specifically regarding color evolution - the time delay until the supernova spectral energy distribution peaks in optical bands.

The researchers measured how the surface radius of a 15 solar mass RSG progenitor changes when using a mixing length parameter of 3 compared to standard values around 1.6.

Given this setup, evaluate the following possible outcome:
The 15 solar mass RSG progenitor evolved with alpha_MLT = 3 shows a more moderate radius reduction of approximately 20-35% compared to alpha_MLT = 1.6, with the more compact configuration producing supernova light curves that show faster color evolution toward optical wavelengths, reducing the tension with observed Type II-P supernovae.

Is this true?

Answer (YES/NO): YES